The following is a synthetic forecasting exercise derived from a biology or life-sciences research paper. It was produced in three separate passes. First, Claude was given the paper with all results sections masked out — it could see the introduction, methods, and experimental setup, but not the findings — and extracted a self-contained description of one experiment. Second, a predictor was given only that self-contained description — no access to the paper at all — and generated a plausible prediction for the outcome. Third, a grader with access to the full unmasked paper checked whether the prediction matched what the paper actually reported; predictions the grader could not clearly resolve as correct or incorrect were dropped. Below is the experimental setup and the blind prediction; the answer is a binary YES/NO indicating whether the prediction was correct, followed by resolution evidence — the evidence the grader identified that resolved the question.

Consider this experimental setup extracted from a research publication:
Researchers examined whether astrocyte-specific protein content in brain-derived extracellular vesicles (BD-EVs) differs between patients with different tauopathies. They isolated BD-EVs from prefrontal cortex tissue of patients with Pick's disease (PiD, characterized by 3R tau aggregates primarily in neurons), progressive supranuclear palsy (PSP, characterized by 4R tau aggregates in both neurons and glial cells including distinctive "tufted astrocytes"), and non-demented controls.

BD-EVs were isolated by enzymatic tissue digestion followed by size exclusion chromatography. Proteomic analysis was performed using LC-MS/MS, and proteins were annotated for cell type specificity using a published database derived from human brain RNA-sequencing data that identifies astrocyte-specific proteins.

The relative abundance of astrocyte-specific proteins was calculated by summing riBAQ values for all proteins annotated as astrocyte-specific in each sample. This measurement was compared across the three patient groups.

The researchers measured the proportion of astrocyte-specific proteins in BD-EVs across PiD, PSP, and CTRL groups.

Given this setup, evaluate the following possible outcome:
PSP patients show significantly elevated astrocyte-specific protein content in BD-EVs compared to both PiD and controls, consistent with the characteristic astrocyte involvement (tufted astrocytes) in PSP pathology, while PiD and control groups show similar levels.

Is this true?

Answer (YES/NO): NO